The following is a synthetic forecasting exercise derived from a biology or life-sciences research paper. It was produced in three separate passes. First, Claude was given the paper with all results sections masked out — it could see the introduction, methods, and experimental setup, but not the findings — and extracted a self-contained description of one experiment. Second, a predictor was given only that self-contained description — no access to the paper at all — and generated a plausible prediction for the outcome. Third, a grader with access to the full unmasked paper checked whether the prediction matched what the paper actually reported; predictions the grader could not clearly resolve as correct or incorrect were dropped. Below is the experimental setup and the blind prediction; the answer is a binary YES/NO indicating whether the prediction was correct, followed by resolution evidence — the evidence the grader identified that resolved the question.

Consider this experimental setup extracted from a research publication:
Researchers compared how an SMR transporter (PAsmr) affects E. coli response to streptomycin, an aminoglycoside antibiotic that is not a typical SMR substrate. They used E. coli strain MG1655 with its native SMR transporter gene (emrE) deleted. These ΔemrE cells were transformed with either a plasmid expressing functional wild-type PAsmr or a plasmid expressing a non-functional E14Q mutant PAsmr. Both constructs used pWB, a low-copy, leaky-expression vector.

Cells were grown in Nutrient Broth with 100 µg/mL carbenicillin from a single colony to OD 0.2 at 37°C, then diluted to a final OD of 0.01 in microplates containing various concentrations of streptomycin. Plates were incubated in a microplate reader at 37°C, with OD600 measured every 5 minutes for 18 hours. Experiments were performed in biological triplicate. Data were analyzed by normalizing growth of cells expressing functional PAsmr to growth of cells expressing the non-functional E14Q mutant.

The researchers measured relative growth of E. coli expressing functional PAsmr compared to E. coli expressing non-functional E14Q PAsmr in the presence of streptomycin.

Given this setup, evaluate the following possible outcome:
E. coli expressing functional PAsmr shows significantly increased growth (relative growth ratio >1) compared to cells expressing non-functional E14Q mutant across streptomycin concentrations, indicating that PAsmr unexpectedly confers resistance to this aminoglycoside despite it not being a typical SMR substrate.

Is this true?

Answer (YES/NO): NO